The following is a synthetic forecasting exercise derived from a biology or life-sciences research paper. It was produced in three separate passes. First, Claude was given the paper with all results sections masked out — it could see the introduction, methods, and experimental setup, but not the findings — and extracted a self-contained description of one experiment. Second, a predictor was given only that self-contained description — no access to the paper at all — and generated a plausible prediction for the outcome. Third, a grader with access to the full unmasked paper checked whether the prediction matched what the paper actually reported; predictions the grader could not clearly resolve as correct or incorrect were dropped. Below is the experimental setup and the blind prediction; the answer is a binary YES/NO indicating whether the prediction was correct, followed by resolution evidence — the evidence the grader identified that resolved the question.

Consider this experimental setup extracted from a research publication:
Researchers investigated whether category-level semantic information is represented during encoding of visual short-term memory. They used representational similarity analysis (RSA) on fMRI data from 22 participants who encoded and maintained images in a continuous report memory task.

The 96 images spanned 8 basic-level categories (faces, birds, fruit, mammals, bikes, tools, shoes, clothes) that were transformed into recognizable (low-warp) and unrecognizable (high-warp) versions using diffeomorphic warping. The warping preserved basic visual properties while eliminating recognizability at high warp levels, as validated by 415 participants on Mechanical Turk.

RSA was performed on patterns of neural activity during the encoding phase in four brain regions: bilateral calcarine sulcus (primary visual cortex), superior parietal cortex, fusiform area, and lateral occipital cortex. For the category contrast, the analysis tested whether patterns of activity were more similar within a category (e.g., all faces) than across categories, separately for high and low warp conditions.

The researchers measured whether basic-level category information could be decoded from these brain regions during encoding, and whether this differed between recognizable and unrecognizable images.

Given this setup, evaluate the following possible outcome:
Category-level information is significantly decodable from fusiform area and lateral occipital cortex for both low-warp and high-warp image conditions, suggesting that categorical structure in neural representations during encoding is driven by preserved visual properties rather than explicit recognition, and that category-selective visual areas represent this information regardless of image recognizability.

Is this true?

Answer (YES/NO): NO